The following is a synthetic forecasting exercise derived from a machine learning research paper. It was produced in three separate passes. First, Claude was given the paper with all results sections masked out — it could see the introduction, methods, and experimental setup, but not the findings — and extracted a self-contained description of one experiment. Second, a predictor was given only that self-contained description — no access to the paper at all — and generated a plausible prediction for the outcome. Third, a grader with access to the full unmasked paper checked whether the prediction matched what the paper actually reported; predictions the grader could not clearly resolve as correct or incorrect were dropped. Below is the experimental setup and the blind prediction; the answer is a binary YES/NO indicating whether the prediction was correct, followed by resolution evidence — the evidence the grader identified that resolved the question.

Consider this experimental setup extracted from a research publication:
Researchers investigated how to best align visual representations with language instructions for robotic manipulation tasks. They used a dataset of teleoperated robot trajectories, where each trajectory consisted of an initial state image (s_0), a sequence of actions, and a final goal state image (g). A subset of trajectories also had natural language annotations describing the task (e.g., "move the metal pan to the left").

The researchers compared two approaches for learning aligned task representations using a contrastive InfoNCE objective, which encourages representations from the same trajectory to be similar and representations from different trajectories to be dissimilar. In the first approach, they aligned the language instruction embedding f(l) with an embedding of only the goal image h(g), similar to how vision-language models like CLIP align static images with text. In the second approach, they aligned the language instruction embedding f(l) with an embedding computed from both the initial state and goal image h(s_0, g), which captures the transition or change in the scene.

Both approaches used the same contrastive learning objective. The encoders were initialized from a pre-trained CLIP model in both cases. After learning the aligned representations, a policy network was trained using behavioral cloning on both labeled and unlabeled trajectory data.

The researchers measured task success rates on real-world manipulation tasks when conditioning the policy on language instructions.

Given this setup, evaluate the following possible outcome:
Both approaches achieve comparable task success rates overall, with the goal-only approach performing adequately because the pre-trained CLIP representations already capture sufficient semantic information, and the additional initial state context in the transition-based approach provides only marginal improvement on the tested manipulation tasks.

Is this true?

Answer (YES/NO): NO